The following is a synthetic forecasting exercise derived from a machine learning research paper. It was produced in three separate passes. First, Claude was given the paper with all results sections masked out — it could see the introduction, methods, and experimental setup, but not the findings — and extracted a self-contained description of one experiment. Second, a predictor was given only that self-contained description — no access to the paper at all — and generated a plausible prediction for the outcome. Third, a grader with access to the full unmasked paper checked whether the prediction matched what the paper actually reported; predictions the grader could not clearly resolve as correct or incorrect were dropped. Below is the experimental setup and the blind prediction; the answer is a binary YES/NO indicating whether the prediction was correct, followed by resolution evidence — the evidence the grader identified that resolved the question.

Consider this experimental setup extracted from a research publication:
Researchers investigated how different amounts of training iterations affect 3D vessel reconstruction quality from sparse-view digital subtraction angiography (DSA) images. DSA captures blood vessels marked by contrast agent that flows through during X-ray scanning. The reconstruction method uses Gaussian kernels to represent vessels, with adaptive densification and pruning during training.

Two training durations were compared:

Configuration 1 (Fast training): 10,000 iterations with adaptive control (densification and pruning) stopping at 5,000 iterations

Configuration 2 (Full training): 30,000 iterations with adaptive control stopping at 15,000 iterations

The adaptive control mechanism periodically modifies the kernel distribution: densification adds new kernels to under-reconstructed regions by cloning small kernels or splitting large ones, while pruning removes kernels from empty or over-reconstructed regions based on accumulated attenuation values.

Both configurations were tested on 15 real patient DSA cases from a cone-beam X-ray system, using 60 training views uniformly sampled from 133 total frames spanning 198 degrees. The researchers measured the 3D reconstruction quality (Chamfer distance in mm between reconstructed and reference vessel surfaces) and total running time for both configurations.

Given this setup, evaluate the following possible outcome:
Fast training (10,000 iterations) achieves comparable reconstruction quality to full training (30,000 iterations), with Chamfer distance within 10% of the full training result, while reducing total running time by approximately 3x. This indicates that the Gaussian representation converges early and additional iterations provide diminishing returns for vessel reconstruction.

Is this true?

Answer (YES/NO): NO